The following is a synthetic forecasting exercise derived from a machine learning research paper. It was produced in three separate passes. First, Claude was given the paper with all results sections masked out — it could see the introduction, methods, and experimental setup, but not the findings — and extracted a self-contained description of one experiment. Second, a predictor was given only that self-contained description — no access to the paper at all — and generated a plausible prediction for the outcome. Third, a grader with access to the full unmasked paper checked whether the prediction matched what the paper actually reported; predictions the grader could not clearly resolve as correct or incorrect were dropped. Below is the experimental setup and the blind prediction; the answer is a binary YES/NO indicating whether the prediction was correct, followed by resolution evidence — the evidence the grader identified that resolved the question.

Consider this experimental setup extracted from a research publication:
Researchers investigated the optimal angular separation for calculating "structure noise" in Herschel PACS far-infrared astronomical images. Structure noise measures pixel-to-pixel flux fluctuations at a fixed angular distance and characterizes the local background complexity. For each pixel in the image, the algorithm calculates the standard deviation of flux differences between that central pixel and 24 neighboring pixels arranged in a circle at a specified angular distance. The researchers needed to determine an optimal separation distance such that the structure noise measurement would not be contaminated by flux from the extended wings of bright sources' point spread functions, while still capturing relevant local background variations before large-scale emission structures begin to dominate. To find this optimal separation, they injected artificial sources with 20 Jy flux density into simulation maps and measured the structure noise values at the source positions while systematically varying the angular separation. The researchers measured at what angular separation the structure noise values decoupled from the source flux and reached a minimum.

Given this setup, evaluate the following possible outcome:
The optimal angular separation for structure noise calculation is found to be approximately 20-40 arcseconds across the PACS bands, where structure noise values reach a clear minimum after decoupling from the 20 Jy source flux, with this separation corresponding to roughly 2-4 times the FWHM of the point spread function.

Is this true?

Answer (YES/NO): NO